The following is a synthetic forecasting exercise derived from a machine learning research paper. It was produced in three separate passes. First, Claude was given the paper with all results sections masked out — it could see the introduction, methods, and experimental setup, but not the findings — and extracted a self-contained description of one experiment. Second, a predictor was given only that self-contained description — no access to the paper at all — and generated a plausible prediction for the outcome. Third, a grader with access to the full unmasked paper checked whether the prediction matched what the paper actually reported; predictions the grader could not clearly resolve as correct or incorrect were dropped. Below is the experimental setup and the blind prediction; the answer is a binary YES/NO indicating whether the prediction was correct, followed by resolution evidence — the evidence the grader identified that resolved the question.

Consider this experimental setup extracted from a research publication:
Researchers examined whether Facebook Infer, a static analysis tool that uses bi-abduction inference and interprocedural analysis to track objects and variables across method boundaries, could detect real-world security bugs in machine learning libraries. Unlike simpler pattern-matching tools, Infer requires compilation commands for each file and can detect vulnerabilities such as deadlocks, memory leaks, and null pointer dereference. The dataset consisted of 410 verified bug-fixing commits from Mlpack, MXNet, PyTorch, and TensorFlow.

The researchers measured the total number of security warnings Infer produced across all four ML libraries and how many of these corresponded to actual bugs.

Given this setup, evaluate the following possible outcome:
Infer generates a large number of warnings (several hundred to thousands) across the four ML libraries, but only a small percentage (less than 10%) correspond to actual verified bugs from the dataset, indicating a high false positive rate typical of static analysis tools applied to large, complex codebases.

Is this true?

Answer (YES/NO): NO